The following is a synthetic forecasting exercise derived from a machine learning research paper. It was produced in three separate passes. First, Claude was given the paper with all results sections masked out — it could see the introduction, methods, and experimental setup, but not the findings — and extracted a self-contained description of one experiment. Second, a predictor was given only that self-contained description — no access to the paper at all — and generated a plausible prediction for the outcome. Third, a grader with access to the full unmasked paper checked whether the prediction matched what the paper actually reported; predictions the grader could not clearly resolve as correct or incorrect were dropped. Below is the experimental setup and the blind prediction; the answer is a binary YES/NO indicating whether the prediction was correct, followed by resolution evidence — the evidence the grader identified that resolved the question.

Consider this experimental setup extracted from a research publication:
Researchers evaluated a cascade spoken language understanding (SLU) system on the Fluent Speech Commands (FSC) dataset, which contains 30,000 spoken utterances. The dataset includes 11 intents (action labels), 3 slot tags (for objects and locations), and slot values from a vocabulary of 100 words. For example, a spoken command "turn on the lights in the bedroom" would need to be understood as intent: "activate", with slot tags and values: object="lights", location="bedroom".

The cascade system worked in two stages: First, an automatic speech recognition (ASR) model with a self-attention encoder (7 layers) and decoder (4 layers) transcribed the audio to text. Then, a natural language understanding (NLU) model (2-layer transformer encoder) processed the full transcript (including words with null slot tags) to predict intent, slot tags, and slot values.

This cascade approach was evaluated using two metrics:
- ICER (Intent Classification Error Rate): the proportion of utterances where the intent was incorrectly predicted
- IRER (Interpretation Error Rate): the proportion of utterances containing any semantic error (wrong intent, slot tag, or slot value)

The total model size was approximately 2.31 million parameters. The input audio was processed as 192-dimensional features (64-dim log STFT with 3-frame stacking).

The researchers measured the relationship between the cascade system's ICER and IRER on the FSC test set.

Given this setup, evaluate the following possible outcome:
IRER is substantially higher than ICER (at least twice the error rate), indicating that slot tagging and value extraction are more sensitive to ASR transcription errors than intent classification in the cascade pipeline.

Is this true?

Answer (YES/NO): YES